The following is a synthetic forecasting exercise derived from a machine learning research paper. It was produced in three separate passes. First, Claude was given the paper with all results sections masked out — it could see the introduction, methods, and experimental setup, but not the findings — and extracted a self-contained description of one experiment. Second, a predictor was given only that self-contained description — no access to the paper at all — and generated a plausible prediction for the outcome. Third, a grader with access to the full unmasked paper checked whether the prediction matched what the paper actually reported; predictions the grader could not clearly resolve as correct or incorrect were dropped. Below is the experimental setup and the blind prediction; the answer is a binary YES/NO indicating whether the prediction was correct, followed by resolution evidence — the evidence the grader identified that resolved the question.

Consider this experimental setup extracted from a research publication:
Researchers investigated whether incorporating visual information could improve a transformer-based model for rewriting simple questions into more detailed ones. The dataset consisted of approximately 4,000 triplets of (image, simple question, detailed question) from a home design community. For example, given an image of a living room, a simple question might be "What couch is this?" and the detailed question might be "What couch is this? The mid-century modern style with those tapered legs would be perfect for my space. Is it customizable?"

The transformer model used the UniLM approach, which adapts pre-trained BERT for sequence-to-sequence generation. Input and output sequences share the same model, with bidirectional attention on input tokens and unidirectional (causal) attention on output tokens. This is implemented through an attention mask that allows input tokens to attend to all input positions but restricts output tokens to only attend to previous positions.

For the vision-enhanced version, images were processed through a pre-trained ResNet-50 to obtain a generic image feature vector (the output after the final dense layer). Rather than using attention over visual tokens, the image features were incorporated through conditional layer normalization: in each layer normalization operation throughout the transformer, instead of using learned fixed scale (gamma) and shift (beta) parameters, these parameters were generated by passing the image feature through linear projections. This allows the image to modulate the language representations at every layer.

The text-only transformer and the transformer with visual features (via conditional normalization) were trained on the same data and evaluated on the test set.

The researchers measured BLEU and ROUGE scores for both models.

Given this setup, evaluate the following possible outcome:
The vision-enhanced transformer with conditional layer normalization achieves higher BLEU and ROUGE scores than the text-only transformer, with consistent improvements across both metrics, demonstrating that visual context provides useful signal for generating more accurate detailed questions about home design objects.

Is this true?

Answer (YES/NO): YES